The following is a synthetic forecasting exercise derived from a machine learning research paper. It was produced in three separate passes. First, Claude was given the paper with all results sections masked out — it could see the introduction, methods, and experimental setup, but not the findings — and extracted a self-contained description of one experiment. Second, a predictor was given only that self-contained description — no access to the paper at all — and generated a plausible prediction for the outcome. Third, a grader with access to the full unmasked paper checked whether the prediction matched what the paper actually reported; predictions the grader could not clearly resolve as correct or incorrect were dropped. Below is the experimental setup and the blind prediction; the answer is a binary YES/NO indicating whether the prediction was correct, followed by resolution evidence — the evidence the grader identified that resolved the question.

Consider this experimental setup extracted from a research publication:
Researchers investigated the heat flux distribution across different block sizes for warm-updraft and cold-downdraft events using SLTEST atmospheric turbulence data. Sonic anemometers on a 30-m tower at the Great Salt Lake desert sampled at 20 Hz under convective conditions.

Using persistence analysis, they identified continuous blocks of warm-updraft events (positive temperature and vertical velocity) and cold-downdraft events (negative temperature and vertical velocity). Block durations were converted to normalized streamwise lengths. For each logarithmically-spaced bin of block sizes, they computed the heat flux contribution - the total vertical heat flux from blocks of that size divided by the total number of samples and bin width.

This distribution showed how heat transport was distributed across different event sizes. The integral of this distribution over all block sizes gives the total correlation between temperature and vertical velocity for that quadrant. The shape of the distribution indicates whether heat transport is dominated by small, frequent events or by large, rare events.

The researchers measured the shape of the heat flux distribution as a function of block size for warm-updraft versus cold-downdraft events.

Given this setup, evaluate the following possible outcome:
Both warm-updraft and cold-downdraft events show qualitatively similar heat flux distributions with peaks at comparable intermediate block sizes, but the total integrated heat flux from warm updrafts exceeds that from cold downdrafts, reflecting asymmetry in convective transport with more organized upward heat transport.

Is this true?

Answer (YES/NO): YES